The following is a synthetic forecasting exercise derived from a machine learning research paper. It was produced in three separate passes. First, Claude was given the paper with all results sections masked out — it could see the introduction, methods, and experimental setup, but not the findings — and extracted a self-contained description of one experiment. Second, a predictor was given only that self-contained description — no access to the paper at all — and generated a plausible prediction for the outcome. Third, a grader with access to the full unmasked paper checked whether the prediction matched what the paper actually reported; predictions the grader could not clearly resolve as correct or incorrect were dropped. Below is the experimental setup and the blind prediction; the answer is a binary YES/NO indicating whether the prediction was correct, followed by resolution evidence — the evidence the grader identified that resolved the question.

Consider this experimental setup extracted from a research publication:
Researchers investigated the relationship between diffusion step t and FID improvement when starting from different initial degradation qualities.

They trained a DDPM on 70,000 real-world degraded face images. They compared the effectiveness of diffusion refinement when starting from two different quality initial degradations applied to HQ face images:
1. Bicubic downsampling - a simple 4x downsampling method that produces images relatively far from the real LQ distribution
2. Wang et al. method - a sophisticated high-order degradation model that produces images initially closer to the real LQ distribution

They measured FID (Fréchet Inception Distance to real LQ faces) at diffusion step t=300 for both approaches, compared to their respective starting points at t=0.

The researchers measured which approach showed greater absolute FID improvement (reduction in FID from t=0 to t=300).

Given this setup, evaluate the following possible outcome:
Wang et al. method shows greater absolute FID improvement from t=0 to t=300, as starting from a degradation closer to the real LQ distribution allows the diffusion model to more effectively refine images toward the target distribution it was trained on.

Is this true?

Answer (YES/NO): NO